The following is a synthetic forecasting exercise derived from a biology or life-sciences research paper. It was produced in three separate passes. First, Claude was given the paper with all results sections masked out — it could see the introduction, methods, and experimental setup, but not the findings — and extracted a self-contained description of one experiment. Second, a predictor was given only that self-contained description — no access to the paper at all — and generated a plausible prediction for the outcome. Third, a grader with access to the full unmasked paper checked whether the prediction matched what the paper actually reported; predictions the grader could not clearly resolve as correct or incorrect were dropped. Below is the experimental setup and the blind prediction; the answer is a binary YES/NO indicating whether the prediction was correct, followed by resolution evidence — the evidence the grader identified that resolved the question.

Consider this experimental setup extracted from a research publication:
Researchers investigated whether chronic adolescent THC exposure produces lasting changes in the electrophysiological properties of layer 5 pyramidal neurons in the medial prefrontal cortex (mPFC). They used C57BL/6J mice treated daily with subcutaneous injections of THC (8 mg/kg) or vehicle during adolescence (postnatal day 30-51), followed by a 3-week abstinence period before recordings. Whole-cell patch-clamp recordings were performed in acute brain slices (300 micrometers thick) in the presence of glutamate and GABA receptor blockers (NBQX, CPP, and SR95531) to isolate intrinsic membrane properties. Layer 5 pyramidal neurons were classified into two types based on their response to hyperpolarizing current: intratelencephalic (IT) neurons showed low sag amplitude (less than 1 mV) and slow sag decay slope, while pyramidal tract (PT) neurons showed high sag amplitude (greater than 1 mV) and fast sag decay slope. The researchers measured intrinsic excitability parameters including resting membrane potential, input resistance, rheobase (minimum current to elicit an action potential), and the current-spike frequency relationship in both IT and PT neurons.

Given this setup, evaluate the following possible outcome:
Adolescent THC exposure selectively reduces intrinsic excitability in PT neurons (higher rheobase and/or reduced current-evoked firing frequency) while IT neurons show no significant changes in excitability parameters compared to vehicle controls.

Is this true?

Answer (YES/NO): NO